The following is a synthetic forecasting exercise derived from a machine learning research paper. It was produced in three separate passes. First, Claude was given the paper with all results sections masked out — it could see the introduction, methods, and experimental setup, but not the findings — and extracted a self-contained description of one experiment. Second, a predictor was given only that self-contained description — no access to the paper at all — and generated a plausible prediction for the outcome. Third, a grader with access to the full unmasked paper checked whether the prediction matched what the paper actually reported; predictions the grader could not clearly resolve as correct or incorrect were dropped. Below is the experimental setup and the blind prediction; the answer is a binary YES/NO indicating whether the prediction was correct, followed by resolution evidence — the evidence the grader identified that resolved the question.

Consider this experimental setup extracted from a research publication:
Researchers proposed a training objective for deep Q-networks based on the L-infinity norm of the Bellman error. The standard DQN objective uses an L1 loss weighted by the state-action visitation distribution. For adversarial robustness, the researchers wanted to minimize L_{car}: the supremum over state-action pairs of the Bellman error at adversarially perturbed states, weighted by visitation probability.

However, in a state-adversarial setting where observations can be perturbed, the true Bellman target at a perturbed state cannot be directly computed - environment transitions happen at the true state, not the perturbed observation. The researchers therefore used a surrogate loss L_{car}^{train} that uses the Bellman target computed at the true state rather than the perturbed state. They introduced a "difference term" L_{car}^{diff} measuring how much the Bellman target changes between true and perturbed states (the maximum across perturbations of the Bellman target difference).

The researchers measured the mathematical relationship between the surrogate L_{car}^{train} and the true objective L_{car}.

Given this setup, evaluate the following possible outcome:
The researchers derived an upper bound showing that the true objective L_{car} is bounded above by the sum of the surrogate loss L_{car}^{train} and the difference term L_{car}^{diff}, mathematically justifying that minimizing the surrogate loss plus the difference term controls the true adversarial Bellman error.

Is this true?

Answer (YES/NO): YES